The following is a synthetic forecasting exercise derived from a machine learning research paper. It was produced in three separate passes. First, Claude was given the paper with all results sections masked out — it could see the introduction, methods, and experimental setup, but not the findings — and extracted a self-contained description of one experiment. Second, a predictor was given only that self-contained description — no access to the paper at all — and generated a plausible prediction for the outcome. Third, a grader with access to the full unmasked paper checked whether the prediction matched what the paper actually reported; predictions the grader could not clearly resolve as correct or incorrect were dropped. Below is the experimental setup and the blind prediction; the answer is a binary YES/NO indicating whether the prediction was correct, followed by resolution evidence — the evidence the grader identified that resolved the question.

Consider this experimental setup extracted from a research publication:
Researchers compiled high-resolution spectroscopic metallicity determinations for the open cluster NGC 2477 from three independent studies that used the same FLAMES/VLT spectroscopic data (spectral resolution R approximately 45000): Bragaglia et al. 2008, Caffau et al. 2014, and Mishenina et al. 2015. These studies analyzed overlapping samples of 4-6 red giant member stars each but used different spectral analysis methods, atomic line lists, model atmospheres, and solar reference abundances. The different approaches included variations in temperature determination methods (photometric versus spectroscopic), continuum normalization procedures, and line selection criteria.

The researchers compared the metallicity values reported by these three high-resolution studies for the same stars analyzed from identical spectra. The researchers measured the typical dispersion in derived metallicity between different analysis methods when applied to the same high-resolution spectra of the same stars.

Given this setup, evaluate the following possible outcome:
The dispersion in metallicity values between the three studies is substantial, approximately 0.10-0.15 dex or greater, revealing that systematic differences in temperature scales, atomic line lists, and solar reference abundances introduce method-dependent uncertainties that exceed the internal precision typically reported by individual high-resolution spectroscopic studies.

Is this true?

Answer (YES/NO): NO